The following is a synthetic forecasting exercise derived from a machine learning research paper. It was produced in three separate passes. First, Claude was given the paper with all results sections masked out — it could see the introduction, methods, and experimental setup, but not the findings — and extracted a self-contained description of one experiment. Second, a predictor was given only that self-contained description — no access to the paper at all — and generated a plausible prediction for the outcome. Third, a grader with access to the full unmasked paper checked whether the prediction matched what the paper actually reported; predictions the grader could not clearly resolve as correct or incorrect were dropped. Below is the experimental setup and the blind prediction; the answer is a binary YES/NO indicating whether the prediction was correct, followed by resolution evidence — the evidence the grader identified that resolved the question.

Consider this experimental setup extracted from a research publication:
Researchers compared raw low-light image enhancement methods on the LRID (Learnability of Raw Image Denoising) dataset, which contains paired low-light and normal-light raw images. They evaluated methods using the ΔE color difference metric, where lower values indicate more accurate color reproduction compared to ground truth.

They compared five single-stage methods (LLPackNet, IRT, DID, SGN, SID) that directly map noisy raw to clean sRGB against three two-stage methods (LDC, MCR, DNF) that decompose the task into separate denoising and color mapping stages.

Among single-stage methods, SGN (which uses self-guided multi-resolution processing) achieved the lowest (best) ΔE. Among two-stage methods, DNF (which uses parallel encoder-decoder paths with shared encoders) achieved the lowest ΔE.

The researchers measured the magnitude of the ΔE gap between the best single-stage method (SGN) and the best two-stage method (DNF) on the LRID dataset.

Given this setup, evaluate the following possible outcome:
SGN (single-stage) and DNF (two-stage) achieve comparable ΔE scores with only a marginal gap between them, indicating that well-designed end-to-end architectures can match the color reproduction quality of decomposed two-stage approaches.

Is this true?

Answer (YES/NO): NO